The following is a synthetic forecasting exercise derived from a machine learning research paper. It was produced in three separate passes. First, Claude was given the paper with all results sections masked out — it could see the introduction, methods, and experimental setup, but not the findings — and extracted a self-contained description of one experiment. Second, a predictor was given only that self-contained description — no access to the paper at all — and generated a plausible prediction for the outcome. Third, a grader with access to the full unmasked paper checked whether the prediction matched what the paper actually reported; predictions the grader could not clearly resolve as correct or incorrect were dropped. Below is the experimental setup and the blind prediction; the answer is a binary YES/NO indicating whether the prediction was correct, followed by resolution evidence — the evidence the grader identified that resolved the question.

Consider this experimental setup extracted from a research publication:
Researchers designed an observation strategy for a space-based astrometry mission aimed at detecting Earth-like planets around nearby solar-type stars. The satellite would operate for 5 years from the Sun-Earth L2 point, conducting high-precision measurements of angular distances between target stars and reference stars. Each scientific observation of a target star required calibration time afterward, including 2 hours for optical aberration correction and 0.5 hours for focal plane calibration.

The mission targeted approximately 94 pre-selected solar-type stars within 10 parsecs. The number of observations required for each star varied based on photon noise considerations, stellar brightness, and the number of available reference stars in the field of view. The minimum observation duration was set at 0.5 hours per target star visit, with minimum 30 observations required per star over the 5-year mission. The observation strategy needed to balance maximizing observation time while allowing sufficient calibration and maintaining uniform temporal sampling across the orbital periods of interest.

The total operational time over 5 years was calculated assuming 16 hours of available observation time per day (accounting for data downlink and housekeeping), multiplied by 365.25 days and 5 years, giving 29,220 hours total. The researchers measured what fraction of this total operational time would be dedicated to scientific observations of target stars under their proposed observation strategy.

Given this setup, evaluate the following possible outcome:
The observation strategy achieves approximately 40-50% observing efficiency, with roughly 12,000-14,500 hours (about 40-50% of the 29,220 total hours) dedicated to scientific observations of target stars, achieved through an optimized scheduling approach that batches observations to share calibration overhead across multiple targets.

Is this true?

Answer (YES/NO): NO